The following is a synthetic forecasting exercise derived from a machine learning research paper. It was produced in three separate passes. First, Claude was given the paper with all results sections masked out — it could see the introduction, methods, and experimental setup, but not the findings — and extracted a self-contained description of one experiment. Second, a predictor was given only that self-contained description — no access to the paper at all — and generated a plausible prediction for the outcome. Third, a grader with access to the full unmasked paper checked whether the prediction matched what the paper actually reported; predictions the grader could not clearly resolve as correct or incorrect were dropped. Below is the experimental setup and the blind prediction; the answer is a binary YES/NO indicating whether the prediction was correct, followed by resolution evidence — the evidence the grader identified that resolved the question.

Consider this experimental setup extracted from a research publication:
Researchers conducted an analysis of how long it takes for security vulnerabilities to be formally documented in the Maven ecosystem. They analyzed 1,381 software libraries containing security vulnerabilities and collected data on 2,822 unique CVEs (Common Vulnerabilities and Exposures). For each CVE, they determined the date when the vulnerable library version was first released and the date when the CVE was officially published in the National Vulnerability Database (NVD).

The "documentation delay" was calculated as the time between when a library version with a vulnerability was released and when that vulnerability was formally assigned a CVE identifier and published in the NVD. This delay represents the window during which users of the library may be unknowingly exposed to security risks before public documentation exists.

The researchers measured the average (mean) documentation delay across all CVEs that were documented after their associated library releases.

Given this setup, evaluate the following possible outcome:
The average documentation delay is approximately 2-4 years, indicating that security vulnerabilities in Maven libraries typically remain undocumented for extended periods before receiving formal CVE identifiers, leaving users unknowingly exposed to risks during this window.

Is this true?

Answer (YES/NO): NO